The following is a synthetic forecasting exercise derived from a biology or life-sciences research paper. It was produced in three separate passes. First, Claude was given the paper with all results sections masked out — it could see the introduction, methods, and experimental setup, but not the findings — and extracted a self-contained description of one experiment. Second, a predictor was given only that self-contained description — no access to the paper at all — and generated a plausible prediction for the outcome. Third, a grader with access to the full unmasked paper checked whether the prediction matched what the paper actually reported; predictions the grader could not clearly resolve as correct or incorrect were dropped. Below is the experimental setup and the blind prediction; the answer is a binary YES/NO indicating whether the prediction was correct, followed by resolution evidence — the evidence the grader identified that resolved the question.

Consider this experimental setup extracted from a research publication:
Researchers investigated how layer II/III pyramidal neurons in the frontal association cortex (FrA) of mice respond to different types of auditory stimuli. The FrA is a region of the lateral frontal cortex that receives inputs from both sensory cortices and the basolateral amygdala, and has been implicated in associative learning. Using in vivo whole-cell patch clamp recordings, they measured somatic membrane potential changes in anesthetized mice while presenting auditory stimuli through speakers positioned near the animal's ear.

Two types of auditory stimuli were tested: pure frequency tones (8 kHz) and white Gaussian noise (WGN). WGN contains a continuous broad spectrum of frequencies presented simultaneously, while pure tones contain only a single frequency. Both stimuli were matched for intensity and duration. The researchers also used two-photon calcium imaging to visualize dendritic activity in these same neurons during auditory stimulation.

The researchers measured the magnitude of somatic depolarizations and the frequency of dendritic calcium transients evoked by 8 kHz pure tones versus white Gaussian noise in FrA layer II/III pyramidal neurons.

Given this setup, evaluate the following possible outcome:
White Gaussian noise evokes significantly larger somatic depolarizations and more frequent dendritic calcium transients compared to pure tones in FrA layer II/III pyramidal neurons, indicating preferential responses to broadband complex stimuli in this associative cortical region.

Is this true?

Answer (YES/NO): YES